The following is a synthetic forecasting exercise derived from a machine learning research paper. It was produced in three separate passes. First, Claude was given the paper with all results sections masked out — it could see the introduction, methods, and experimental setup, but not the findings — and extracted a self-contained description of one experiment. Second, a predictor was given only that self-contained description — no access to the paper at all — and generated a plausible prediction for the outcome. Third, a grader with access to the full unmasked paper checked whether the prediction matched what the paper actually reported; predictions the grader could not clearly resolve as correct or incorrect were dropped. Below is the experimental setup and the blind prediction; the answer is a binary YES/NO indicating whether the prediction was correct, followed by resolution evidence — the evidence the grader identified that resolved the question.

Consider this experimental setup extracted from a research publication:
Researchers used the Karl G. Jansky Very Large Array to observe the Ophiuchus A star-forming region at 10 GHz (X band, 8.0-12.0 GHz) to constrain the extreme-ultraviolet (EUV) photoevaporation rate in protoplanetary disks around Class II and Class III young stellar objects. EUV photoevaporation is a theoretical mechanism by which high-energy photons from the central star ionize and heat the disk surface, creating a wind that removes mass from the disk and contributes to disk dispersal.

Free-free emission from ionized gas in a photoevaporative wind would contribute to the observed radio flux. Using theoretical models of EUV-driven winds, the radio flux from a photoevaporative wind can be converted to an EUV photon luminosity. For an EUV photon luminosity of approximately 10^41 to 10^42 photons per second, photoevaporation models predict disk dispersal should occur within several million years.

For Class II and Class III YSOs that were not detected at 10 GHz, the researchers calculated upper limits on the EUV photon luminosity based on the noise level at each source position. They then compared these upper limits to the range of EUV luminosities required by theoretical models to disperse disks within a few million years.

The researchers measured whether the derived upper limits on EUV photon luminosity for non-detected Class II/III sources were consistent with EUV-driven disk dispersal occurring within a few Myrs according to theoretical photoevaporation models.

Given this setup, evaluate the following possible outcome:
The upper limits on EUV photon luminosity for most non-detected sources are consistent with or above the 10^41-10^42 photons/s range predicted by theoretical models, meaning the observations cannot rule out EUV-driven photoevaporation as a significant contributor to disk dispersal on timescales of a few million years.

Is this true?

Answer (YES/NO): NO